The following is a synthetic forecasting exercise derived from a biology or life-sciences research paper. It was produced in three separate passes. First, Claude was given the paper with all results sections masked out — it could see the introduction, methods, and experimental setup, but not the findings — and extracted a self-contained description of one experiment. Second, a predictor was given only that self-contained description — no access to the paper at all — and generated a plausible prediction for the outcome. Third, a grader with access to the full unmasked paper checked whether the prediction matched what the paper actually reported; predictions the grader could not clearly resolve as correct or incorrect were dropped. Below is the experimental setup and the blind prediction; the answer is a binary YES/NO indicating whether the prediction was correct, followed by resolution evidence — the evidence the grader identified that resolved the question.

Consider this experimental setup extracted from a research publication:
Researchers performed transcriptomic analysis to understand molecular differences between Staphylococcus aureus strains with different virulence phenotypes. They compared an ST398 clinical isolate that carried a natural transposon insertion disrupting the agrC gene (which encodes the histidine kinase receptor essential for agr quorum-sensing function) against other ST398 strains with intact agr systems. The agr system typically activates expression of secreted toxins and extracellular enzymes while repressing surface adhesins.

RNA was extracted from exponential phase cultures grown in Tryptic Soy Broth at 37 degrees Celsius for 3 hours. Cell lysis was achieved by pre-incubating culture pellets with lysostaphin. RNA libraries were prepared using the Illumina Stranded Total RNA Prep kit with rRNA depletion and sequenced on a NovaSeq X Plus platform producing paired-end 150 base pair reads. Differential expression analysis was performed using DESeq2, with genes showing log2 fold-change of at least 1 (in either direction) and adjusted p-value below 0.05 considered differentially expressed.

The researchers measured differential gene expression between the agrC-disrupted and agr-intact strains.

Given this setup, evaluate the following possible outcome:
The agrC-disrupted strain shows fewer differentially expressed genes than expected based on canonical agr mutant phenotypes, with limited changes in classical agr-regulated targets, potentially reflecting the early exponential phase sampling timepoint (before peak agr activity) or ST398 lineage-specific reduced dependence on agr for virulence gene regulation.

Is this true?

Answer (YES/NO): NO